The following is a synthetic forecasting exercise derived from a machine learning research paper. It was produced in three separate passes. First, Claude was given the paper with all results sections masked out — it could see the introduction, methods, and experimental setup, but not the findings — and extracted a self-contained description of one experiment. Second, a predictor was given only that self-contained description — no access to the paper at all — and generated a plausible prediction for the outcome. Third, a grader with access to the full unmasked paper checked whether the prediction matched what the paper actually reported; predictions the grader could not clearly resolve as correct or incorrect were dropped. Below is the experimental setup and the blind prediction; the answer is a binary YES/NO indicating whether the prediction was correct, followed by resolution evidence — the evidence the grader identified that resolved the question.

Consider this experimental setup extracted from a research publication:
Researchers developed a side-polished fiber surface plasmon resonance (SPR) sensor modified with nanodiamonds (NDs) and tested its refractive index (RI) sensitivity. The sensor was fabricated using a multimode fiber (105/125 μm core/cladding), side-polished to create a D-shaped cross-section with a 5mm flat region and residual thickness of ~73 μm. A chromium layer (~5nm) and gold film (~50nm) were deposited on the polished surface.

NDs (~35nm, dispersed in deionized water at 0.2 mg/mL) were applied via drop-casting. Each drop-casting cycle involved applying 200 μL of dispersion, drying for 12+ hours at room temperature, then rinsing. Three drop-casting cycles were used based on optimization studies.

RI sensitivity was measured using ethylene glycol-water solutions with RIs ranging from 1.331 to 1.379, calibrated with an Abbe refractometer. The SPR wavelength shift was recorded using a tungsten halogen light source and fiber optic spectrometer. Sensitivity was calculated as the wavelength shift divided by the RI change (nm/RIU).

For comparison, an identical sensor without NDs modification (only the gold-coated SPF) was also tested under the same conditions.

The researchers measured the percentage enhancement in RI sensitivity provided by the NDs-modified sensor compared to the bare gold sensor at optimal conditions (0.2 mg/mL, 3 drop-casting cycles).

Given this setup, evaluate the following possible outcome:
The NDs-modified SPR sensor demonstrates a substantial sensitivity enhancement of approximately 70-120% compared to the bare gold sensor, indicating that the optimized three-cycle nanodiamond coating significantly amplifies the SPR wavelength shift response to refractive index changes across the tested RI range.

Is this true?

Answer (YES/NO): YES